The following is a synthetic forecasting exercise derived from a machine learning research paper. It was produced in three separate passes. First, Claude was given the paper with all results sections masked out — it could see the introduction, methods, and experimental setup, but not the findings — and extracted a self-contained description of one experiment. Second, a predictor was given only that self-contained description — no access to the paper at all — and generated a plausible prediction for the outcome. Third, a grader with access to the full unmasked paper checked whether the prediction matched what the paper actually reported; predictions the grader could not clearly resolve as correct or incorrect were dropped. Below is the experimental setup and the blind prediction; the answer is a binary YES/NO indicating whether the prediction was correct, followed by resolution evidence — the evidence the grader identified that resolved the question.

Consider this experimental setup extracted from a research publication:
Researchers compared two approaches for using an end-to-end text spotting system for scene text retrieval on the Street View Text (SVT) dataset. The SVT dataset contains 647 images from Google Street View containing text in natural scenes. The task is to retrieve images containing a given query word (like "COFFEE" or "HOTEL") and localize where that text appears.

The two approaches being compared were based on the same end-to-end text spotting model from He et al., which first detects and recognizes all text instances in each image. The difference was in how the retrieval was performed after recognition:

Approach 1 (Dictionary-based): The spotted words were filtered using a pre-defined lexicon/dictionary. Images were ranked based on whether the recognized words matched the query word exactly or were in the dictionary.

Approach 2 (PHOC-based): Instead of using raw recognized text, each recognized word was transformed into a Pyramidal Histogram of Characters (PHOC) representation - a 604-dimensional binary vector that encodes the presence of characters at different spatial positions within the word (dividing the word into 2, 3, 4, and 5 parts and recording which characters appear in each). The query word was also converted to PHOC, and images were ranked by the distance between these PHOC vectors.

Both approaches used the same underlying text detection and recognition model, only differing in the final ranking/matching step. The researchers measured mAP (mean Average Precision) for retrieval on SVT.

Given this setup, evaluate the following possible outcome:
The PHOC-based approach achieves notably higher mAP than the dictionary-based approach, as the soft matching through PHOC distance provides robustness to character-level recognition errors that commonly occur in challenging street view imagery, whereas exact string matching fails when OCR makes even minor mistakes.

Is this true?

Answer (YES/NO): NO